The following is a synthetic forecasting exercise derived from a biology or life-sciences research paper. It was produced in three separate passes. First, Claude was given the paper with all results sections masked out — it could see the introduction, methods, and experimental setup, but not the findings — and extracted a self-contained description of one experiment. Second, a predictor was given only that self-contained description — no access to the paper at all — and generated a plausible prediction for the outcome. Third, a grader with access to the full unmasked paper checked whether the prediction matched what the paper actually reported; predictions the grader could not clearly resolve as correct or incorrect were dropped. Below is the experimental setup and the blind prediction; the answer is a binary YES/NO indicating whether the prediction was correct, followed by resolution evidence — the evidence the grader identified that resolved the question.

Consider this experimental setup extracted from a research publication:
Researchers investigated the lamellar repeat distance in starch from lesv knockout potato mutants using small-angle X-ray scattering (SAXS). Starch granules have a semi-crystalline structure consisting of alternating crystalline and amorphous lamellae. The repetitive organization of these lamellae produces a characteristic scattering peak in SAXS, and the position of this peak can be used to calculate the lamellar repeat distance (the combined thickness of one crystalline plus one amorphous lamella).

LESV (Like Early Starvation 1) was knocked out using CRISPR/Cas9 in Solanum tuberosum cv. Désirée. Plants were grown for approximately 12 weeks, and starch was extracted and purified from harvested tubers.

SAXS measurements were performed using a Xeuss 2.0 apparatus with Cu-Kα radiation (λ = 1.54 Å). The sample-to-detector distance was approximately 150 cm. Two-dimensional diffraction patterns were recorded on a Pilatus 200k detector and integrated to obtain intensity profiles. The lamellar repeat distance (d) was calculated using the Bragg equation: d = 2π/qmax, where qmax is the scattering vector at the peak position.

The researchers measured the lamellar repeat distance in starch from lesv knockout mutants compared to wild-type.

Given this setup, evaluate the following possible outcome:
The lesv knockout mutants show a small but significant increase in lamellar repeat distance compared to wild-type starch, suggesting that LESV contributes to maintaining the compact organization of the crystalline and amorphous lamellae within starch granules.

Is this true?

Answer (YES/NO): NO